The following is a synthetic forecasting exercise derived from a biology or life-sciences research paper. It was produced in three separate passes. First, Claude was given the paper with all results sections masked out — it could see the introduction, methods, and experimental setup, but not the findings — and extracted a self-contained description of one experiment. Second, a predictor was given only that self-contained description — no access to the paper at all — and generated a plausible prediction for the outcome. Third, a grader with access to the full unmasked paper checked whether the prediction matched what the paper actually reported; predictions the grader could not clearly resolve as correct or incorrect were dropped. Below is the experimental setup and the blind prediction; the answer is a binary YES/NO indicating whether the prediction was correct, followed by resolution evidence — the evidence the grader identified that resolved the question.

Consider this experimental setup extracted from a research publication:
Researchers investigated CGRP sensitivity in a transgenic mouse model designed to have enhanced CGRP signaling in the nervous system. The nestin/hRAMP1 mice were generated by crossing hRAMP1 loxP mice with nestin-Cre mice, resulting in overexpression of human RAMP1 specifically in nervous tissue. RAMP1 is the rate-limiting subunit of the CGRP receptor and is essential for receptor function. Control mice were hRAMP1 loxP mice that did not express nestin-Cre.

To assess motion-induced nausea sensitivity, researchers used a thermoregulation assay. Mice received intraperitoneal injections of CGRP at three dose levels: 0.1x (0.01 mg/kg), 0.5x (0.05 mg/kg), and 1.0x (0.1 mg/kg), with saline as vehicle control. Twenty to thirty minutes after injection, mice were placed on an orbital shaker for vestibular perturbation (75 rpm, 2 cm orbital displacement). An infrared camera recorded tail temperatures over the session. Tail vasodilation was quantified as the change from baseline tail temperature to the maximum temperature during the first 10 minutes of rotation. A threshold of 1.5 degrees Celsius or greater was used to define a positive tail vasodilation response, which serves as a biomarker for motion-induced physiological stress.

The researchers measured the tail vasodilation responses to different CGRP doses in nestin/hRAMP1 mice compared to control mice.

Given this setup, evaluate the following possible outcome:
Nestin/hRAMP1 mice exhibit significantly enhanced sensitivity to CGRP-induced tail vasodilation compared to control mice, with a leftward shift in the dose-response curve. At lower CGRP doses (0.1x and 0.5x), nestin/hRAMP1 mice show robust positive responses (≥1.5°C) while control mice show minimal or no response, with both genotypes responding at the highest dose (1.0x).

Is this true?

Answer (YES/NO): NO